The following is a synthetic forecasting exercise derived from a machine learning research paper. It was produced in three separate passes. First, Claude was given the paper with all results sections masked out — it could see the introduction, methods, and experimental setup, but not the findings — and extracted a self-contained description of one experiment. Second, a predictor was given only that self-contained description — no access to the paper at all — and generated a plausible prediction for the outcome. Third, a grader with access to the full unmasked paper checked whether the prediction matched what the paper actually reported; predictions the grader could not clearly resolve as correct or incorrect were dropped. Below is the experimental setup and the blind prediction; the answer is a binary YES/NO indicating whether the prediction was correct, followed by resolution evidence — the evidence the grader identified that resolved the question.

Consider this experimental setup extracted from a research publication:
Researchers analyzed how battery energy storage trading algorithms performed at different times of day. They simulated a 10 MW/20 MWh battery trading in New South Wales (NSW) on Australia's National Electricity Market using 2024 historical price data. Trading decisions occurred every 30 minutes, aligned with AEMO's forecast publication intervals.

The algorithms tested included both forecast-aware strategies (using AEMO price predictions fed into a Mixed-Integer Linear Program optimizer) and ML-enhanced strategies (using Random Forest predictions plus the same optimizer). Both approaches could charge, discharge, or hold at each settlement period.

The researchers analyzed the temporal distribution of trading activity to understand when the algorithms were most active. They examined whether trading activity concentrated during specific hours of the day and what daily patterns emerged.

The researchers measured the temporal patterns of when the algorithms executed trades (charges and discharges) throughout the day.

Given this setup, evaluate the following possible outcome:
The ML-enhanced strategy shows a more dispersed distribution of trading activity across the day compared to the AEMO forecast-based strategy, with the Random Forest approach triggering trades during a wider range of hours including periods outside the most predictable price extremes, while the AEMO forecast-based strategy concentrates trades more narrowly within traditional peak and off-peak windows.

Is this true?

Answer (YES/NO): NO